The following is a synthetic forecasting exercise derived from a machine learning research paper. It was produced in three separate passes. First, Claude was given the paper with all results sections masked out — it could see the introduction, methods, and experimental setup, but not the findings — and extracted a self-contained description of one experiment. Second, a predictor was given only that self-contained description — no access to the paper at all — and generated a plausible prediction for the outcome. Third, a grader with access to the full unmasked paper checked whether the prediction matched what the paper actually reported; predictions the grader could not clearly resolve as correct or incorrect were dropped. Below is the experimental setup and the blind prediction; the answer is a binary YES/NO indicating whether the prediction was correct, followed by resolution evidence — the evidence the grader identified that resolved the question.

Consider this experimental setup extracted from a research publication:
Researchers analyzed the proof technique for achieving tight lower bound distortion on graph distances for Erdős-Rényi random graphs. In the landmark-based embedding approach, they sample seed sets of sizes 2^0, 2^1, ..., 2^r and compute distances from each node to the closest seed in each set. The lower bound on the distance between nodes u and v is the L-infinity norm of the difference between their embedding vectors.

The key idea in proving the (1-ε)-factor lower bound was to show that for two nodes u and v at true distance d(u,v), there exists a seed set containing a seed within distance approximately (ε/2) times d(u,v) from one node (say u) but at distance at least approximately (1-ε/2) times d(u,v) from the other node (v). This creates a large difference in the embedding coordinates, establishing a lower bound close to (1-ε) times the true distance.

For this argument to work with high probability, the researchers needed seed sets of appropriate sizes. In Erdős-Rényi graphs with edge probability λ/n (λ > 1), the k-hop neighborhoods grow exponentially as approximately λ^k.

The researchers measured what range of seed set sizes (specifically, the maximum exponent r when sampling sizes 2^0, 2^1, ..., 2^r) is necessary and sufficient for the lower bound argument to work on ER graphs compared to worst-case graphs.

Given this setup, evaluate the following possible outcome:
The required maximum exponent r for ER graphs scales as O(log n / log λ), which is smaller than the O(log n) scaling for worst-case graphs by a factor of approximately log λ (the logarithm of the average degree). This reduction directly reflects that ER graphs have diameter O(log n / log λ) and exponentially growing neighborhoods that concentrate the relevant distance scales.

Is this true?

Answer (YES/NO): NO